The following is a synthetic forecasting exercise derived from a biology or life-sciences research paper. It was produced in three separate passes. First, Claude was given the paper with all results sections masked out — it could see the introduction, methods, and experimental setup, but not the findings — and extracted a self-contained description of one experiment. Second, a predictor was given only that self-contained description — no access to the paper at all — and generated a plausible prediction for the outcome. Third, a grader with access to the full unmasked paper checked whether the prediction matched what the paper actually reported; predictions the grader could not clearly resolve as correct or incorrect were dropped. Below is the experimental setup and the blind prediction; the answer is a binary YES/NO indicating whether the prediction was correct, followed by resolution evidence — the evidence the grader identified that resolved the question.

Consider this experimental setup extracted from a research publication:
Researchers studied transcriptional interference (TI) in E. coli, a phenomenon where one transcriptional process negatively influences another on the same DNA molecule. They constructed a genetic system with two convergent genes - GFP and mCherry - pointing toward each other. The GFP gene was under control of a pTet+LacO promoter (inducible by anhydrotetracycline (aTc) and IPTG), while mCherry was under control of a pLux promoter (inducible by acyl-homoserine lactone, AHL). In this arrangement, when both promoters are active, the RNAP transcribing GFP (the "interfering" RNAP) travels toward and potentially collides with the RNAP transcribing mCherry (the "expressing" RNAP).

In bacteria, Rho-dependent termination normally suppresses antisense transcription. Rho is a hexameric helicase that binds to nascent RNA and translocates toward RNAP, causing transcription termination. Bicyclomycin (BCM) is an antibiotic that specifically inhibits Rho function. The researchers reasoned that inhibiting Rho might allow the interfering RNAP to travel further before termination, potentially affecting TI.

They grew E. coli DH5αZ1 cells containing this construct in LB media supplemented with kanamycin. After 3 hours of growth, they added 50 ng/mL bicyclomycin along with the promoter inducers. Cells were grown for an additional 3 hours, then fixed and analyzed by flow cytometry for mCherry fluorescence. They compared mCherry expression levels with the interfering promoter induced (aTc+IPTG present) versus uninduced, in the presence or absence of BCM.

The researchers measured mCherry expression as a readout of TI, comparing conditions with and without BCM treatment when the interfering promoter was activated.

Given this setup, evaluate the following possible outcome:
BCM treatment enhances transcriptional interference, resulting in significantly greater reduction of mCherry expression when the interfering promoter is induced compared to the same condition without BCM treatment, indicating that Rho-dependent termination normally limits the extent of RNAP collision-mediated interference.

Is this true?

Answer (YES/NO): YES